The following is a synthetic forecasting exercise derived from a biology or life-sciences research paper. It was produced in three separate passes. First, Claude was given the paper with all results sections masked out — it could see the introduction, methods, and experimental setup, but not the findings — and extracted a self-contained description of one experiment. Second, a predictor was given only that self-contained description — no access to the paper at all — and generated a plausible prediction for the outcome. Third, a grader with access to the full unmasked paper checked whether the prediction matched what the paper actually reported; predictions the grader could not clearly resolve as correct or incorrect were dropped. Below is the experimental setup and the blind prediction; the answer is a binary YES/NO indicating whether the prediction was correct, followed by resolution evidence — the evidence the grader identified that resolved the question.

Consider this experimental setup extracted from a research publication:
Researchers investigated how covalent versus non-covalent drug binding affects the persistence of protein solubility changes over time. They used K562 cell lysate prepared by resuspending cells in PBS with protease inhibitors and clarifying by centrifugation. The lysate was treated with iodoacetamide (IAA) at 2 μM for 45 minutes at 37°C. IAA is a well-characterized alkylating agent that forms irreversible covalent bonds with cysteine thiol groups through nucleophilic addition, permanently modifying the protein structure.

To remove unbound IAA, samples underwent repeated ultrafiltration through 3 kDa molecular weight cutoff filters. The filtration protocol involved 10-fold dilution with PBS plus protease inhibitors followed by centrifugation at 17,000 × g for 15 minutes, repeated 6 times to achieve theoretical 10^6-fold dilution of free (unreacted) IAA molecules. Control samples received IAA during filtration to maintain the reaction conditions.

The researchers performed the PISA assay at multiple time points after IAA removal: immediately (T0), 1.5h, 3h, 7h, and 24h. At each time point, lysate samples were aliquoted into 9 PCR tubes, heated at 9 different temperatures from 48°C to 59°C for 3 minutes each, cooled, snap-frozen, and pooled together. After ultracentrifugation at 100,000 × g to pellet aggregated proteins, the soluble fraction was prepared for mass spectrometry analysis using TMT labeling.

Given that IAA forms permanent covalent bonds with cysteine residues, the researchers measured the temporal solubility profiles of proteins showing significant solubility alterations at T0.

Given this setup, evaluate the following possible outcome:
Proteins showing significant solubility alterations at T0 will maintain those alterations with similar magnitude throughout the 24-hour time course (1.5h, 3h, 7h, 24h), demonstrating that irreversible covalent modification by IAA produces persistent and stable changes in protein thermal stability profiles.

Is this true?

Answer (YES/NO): NO